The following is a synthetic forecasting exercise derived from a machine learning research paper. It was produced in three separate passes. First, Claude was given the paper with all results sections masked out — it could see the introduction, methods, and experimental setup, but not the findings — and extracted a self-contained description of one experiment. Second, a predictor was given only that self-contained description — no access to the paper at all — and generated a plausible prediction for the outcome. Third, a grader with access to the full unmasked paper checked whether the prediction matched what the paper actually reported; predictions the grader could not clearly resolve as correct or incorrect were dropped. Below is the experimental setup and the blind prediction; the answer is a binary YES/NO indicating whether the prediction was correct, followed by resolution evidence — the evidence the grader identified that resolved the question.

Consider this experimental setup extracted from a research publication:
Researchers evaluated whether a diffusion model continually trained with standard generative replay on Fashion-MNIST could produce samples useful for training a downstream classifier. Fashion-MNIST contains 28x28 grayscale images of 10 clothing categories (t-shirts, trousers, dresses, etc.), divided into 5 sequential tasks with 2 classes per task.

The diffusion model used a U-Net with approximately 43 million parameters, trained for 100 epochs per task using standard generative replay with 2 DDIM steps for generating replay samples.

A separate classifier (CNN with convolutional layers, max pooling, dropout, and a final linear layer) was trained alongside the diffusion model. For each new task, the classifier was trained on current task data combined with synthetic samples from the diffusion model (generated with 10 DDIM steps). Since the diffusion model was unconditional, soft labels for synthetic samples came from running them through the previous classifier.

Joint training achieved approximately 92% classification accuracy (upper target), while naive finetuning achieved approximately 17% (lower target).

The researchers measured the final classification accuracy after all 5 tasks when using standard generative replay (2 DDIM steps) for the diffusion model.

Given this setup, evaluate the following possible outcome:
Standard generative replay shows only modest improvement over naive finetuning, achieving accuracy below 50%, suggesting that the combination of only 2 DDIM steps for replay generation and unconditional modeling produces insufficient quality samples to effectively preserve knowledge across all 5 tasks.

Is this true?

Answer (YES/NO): NO